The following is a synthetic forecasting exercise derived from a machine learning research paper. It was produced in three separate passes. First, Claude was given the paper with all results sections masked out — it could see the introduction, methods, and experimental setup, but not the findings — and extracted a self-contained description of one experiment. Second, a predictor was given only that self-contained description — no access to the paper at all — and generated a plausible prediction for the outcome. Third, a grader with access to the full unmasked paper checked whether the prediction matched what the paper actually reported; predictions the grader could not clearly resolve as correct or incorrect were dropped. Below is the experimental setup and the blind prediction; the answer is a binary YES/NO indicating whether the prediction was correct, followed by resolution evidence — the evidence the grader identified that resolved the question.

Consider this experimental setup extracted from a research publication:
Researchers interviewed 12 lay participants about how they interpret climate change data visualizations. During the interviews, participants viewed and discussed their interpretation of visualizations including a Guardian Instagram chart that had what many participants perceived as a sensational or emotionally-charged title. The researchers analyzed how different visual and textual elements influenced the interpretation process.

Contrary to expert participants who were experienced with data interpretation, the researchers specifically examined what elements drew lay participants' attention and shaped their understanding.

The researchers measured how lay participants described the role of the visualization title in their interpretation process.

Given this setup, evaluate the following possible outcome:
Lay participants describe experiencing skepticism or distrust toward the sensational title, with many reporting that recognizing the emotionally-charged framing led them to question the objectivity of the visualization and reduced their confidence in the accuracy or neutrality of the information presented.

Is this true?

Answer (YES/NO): YES